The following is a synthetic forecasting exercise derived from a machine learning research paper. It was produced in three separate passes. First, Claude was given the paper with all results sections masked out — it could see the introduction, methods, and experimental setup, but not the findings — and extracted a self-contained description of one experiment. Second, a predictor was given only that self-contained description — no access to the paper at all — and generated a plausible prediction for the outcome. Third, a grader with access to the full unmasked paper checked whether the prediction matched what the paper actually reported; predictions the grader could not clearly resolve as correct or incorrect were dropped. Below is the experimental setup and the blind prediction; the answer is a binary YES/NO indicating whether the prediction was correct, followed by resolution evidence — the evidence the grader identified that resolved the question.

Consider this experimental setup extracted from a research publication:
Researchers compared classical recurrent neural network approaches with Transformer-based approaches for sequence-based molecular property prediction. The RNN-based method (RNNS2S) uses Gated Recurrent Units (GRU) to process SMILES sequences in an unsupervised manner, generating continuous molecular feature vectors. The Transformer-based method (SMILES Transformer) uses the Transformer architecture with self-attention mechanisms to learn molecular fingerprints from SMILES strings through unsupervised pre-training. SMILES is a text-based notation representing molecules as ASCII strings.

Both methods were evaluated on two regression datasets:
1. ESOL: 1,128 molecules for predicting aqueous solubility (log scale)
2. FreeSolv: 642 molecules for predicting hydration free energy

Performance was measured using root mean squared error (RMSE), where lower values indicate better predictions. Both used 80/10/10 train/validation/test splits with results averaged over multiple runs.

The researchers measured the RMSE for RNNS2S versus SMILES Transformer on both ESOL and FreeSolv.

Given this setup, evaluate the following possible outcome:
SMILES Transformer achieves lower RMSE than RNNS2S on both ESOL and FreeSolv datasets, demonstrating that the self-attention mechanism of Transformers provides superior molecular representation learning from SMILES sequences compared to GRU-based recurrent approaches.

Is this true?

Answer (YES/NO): YES